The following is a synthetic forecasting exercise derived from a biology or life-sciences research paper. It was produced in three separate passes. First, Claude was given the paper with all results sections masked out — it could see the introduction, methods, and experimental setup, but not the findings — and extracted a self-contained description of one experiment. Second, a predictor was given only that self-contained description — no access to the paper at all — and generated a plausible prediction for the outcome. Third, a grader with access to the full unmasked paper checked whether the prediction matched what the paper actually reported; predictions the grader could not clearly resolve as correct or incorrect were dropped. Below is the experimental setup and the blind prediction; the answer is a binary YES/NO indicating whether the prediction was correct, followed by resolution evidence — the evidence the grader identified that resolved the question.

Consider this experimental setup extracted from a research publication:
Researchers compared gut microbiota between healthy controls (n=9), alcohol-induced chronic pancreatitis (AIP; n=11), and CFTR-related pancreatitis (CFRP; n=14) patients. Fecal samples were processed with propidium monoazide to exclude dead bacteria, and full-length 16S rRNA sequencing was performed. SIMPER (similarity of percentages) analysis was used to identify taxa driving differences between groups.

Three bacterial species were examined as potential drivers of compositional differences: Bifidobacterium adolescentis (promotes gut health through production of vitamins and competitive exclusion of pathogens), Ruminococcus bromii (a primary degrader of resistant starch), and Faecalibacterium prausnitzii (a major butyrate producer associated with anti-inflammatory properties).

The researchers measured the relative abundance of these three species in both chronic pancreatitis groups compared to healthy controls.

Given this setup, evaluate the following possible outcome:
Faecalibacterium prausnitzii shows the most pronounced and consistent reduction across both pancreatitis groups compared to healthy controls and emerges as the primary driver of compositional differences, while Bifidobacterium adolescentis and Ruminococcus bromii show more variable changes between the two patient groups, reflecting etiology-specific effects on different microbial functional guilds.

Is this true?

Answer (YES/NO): NO